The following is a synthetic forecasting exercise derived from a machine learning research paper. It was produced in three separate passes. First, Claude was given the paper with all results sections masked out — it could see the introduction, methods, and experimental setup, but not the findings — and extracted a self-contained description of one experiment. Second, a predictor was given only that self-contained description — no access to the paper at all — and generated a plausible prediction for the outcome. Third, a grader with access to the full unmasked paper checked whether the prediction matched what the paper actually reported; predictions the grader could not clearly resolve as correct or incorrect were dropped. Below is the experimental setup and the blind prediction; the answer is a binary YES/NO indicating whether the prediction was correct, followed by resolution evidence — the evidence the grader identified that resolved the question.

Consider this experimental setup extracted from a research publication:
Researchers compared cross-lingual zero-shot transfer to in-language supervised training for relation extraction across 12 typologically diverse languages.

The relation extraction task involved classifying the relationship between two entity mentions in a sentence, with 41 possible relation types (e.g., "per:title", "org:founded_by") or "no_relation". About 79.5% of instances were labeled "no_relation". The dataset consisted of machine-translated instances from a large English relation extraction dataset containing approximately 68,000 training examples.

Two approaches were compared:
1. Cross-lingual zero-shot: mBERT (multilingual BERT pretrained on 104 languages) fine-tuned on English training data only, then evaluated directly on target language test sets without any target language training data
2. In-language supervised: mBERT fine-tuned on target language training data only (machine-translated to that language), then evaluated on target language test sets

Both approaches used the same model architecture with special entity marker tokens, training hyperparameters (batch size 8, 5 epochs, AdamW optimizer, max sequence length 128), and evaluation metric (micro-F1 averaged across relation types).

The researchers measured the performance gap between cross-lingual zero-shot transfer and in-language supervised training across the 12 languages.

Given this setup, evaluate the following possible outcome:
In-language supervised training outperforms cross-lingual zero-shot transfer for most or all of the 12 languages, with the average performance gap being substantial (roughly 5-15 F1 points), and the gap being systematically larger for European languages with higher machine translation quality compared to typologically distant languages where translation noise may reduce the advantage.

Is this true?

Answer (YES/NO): NO